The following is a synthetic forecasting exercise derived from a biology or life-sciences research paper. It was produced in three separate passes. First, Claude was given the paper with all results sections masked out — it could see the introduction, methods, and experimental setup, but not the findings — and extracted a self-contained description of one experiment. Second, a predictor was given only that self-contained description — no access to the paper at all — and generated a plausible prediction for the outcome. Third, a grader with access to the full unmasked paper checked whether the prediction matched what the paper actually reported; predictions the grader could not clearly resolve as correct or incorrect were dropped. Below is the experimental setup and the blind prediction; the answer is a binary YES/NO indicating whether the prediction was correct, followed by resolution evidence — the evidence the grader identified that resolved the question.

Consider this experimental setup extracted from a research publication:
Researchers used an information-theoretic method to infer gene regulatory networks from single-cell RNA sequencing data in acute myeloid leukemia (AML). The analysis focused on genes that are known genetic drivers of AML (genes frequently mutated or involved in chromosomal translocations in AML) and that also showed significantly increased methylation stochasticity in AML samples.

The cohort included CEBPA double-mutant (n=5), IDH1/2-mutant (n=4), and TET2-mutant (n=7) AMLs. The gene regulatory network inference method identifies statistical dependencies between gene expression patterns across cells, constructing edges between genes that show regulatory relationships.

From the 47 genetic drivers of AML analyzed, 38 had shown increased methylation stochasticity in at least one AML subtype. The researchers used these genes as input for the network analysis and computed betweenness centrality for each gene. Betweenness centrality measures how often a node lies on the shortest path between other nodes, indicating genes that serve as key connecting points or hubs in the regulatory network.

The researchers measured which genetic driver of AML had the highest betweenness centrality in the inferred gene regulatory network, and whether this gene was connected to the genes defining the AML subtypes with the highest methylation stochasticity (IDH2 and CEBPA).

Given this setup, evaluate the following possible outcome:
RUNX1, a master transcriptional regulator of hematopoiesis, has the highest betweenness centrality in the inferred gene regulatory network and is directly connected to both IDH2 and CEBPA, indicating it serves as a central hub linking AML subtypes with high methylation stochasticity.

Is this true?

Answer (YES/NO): NO